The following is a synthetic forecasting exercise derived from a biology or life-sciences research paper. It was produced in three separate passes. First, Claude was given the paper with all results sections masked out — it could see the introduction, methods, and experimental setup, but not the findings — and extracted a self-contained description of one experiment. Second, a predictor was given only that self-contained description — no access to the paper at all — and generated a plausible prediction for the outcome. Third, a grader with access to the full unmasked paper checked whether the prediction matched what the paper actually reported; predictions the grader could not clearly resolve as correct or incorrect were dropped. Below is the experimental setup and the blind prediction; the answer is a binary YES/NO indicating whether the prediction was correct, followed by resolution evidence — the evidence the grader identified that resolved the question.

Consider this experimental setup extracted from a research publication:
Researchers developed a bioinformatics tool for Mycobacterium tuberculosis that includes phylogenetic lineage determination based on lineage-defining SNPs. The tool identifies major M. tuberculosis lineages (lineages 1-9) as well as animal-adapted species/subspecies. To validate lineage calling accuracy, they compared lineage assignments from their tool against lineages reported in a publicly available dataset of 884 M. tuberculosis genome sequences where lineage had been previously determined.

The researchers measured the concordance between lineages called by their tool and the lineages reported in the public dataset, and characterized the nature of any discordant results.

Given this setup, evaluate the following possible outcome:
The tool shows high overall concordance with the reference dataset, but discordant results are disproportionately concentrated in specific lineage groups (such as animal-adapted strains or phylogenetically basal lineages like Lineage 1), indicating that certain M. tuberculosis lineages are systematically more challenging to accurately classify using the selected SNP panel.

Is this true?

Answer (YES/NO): NO